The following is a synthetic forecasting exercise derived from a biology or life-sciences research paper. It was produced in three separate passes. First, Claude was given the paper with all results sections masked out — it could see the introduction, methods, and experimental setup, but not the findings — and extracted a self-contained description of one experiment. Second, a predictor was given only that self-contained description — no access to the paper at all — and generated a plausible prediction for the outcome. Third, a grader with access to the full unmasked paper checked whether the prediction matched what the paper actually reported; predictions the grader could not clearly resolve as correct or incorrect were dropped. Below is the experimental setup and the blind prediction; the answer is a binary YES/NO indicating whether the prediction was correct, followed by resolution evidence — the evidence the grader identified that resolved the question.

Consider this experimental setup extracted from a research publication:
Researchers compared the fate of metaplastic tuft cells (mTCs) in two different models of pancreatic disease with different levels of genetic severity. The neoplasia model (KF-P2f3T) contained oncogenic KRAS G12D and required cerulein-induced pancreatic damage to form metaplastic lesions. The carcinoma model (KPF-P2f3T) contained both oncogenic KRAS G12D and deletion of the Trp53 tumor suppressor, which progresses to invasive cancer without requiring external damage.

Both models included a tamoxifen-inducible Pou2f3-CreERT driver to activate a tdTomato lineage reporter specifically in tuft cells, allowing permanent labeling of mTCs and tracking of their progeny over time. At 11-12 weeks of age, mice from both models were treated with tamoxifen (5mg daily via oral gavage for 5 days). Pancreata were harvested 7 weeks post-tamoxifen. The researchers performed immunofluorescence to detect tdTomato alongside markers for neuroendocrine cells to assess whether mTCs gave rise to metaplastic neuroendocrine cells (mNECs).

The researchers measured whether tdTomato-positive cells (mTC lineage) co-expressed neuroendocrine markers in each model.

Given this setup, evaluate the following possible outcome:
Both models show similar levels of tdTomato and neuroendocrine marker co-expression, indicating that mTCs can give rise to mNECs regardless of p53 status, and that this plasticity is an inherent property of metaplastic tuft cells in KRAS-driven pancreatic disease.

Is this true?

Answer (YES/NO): NO